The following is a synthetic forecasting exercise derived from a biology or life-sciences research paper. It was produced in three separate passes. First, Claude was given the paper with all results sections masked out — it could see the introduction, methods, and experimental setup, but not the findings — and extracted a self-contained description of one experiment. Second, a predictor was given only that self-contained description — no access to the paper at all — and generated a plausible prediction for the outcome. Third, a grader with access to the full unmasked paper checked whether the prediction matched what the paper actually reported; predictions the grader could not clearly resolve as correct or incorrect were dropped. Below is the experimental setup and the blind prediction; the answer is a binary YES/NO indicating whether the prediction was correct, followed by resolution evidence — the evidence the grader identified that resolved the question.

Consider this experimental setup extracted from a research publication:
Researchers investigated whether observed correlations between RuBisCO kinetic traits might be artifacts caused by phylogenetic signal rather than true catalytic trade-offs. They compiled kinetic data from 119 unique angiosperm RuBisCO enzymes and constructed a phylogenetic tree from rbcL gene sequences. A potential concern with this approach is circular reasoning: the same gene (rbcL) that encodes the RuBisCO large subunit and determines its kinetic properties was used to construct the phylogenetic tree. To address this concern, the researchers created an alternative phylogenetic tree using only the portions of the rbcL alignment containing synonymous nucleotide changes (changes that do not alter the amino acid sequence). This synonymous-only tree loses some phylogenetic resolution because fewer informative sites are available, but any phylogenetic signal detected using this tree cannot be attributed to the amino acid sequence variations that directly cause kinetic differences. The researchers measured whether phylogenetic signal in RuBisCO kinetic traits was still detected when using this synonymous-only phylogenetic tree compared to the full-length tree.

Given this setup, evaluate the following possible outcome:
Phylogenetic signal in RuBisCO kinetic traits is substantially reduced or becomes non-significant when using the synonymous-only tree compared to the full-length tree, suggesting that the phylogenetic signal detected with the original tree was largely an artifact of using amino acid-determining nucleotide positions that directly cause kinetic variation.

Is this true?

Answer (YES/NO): NO